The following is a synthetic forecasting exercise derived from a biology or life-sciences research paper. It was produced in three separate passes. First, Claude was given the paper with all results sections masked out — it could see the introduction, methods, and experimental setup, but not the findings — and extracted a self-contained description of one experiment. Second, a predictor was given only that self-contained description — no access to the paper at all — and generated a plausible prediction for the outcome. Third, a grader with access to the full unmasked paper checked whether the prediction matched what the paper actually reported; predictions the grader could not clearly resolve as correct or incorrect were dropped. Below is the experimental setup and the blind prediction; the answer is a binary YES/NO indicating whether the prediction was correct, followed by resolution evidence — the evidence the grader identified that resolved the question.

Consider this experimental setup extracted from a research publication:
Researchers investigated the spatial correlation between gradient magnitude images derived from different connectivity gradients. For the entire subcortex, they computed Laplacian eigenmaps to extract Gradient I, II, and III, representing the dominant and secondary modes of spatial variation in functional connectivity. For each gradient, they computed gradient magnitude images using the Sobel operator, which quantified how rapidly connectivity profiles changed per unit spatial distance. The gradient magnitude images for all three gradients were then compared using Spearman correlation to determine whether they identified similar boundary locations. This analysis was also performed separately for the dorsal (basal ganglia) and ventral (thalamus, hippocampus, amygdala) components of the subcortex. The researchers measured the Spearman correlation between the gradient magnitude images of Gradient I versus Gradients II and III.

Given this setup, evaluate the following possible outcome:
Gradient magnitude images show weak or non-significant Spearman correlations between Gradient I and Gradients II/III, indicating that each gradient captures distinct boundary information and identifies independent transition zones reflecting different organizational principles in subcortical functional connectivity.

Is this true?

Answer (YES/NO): NO